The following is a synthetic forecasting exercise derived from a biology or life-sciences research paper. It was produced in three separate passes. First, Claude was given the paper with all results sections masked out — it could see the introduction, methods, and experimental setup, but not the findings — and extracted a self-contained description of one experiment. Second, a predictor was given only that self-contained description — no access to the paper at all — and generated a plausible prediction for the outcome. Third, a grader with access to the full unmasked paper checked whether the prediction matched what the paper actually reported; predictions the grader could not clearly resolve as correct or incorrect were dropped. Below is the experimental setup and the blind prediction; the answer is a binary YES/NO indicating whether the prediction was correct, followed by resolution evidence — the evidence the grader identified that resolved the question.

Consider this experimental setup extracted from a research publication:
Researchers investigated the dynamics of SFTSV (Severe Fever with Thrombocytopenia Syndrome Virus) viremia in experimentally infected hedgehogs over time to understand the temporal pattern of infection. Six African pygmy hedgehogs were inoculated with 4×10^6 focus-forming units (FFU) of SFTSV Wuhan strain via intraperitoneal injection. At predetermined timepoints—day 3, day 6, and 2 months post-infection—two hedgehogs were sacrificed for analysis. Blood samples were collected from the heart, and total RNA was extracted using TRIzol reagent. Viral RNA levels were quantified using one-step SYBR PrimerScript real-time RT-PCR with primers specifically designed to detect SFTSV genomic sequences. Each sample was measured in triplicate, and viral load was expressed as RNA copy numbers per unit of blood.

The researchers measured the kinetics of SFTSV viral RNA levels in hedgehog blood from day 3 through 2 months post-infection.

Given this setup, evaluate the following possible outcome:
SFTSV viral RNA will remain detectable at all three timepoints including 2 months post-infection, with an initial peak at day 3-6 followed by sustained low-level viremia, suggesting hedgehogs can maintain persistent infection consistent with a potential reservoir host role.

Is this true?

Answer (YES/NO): NO